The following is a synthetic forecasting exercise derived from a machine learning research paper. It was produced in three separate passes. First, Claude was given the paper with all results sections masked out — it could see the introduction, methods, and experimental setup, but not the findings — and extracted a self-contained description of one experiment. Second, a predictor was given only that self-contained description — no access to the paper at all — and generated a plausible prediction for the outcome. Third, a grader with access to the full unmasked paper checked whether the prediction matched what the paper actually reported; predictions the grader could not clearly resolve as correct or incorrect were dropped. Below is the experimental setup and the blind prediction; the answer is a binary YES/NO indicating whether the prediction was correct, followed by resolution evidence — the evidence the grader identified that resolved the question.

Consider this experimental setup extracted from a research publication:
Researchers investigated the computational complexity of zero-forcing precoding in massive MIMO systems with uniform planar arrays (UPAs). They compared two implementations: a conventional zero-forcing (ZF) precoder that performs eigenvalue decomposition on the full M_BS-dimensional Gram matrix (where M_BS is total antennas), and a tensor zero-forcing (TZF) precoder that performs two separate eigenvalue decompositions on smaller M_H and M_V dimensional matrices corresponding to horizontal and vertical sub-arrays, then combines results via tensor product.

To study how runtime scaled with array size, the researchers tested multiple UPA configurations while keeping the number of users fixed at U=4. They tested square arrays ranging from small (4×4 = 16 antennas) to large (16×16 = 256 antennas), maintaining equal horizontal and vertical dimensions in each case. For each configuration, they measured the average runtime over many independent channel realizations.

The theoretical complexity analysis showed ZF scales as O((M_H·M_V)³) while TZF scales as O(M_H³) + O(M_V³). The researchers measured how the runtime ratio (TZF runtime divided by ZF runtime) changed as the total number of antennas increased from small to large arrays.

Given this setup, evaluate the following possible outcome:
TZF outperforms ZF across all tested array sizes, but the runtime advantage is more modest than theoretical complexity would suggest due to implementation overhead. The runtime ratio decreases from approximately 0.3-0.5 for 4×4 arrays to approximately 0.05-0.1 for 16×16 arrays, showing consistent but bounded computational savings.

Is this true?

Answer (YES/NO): NO